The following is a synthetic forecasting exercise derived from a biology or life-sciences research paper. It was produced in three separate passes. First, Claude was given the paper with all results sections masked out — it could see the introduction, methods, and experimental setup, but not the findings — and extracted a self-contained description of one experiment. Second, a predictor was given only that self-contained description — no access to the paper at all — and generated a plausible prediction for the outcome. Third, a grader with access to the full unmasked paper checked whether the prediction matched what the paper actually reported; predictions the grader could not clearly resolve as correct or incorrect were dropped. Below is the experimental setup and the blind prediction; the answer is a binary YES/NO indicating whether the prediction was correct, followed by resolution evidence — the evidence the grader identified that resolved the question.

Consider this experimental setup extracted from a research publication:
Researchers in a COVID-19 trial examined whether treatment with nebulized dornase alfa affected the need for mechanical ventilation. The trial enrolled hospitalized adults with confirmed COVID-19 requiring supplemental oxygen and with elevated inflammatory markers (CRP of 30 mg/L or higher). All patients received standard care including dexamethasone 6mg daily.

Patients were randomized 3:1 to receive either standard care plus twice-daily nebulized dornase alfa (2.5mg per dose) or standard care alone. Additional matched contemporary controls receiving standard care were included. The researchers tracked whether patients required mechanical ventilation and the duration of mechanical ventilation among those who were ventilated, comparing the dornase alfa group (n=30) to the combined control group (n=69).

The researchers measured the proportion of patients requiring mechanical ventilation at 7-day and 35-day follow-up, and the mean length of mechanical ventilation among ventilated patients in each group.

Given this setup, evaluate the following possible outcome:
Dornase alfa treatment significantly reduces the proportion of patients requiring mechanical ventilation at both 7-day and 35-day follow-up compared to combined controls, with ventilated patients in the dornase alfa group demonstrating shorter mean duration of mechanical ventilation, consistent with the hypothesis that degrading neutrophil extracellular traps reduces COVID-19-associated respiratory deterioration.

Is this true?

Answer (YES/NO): NO